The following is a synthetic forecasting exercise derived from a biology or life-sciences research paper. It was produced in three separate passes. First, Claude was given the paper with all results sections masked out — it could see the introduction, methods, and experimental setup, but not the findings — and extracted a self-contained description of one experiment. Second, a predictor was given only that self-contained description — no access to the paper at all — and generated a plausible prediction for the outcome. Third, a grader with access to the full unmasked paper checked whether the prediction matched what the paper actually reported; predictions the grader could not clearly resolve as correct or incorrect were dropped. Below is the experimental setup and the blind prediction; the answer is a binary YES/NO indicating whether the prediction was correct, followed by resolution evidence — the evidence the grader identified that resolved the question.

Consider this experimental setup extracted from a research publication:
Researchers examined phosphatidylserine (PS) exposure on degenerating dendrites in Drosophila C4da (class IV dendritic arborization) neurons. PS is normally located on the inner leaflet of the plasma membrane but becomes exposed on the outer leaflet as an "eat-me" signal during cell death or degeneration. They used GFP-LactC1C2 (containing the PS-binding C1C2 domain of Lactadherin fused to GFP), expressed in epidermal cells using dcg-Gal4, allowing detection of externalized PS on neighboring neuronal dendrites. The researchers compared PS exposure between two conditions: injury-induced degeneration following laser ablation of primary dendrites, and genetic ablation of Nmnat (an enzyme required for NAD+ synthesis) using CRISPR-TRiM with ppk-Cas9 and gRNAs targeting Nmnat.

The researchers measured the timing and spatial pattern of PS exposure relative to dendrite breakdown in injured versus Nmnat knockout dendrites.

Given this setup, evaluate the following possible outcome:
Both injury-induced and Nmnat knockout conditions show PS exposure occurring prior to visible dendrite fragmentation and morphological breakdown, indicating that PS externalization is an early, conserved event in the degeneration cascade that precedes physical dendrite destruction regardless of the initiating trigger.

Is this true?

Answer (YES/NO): YES